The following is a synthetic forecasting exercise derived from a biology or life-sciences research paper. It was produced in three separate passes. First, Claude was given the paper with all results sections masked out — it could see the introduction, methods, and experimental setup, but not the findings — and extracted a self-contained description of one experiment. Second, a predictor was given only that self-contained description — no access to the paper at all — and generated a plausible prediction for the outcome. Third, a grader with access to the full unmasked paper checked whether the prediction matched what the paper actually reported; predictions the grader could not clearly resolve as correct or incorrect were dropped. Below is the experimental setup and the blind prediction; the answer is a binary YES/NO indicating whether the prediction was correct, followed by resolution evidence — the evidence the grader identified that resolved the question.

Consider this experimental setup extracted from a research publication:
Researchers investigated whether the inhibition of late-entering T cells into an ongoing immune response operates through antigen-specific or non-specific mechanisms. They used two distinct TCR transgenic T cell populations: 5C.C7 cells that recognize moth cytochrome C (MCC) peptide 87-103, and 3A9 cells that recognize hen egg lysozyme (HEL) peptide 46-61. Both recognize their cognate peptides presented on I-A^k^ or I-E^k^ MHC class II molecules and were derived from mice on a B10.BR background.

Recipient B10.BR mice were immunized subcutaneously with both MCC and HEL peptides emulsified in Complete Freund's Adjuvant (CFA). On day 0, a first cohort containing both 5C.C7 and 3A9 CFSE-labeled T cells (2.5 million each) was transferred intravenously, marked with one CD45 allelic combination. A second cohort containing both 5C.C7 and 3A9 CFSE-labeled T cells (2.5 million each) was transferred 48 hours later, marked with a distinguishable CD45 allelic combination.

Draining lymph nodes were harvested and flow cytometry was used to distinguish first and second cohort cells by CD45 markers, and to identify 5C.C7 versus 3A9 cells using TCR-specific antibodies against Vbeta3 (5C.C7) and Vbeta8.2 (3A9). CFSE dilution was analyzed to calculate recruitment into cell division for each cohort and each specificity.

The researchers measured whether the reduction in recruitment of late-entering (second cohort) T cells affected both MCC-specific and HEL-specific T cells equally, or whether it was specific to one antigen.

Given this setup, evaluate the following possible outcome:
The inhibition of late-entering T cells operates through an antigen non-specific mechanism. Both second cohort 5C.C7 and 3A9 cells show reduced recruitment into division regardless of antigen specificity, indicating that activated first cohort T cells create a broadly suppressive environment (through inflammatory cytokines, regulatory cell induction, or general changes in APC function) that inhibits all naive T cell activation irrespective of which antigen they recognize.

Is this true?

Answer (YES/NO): NO